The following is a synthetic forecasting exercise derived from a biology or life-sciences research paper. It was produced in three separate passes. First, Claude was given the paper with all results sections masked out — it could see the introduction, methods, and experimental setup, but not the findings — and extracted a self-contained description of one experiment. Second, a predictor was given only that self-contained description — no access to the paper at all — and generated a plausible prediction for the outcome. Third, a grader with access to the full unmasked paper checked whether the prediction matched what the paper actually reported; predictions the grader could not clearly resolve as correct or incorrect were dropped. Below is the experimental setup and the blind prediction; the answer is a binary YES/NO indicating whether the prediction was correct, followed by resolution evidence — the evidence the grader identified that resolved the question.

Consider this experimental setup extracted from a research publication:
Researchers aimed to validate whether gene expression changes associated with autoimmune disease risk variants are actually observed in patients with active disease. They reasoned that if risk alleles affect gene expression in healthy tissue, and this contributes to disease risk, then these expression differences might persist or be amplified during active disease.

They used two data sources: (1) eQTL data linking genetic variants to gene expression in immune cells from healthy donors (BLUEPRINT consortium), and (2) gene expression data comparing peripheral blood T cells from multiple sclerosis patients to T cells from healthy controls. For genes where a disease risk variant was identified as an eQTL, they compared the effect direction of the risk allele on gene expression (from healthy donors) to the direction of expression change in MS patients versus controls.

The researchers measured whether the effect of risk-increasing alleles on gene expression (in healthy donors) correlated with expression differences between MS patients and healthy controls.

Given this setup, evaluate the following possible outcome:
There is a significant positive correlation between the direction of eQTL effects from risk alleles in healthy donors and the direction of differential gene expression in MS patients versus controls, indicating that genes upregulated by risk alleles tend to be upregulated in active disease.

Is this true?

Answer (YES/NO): YES